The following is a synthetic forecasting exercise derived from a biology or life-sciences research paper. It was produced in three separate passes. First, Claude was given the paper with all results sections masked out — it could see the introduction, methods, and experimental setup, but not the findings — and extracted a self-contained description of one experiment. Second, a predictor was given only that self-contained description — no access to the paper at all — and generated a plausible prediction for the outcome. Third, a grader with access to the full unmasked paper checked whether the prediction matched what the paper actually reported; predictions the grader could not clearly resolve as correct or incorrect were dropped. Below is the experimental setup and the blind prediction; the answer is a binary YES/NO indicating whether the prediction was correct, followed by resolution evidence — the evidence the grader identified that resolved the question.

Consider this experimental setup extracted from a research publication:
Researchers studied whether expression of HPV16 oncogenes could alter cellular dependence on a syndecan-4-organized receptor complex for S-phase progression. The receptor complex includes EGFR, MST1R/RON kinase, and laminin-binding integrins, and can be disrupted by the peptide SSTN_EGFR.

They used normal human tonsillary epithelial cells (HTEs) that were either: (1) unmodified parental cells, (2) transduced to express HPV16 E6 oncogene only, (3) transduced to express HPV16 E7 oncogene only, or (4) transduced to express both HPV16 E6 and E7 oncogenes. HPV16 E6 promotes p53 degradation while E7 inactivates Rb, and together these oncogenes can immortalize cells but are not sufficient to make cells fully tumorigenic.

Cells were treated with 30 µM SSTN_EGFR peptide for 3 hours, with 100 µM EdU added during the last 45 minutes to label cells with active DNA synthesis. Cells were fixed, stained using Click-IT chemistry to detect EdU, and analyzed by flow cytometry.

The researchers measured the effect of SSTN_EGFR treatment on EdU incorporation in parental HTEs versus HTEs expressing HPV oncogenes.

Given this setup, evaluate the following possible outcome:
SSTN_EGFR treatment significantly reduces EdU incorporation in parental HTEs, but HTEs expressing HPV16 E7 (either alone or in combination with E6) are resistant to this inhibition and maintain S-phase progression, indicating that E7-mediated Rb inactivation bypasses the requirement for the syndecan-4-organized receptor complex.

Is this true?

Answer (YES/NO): NO